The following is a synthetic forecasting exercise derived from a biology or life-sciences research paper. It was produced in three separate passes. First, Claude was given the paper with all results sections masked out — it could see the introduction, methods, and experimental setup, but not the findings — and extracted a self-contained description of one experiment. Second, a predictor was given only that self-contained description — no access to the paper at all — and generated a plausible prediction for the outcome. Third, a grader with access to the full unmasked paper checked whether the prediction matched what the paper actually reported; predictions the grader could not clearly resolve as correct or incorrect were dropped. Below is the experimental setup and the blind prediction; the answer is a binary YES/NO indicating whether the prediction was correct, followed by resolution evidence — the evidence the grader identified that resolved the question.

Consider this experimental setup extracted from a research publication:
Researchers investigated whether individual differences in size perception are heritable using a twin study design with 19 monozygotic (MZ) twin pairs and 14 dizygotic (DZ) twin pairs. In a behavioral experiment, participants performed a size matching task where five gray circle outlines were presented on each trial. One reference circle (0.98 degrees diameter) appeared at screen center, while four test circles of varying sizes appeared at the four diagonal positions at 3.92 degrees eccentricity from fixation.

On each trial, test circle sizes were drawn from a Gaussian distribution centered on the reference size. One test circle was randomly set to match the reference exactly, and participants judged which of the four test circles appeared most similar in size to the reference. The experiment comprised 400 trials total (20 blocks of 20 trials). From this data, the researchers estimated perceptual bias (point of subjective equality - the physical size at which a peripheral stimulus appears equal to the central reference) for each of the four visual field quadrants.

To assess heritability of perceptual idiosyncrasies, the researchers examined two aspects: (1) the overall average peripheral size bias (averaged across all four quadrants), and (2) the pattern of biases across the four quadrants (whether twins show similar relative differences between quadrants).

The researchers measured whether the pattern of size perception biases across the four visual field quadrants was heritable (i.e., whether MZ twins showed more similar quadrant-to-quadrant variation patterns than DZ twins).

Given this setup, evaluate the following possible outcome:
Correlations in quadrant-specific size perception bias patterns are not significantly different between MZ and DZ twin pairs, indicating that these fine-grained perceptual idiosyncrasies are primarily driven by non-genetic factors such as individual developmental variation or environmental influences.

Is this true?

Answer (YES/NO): YES